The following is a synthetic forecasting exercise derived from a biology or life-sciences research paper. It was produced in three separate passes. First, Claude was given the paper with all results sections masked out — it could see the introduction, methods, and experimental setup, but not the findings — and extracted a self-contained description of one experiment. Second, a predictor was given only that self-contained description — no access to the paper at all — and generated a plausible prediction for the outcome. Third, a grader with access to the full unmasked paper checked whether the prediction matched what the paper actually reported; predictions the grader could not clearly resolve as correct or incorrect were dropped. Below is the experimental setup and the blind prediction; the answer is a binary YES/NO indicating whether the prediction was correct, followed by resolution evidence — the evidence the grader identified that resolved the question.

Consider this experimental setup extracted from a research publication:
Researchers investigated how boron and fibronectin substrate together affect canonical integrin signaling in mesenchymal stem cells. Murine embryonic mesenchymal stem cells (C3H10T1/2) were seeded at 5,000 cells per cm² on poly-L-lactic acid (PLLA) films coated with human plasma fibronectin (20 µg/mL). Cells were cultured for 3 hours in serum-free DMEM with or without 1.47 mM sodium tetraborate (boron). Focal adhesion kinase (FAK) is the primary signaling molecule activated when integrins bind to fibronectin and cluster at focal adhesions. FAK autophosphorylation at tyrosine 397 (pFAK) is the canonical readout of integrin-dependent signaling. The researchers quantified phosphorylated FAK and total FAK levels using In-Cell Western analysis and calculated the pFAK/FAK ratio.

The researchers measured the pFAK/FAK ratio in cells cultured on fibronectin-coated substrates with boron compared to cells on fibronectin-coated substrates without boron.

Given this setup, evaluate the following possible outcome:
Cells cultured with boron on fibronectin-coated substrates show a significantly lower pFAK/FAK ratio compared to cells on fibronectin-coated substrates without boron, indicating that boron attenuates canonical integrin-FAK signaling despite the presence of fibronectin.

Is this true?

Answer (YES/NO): NO